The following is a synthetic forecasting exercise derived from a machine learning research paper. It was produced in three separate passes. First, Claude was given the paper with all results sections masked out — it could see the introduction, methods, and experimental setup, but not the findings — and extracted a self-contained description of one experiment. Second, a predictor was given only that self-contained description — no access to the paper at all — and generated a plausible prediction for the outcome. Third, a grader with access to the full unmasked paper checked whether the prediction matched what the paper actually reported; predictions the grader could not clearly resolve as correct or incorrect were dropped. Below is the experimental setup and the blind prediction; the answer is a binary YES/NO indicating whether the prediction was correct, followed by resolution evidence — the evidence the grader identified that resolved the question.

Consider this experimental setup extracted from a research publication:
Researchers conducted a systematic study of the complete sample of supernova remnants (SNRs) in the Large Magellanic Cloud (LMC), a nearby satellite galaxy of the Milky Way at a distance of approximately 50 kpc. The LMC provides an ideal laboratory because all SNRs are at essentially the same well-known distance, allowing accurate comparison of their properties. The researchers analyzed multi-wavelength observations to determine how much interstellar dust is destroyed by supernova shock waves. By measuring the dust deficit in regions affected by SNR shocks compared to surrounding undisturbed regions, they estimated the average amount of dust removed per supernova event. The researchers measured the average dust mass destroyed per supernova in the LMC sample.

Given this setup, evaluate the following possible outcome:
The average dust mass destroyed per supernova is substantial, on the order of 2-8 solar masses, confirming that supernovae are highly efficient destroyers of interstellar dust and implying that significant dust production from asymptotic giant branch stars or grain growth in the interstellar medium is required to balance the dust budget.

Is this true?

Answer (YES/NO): YES